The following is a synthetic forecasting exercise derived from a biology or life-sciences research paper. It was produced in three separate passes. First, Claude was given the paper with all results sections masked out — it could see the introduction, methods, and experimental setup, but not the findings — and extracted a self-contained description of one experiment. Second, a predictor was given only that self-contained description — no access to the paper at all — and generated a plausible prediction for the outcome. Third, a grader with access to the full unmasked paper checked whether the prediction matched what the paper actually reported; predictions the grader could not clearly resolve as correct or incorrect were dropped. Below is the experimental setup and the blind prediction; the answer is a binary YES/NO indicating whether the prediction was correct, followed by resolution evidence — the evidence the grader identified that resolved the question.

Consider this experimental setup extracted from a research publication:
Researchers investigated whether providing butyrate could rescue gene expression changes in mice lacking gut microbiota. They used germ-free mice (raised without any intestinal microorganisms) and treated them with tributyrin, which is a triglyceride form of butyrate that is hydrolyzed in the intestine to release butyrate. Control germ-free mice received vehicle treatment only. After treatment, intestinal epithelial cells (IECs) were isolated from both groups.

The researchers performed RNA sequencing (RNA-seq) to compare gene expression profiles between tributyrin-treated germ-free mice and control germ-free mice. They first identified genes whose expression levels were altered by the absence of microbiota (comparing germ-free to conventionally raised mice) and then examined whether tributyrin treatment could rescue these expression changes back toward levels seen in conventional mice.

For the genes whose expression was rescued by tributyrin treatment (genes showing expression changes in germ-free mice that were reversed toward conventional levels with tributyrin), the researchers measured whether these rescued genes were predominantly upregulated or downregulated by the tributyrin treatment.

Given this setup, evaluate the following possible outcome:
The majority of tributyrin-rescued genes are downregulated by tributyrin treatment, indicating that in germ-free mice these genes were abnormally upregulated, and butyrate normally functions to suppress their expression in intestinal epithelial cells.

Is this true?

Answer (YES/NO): YES